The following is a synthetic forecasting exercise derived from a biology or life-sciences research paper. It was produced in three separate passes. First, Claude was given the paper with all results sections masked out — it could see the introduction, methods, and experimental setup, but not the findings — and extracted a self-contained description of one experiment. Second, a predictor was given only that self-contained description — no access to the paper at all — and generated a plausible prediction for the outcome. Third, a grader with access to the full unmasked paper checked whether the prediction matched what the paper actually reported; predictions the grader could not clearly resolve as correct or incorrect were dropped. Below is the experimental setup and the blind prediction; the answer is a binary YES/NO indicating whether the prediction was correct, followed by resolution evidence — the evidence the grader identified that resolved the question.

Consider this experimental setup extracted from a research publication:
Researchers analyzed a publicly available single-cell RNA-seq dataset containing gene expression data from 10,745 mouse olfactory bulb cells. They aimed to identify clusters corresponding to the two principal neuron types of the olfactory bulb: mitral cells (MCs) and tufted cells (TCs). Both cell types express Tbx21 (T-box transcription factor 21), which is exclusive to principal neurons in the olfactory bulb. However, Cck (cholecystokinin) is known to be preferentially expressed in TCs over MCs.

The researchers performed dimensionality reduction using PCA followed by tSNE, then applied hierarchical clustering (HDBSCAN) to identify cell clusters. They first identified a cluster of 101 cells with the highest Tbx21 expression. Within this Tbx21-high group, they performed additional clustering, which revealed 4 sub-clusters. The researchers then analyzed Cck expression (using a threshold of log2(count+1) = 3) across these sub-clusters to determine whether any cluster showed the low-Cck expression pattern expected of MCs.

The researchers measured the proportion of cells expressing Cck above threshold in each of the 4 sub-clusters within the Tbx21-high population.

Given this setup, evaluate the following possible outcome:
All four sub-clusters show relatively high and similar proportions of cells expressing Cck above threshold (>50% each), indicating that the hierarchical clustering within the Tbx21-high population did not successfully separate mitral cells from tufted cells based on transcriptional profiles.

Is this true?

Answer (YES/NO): NO